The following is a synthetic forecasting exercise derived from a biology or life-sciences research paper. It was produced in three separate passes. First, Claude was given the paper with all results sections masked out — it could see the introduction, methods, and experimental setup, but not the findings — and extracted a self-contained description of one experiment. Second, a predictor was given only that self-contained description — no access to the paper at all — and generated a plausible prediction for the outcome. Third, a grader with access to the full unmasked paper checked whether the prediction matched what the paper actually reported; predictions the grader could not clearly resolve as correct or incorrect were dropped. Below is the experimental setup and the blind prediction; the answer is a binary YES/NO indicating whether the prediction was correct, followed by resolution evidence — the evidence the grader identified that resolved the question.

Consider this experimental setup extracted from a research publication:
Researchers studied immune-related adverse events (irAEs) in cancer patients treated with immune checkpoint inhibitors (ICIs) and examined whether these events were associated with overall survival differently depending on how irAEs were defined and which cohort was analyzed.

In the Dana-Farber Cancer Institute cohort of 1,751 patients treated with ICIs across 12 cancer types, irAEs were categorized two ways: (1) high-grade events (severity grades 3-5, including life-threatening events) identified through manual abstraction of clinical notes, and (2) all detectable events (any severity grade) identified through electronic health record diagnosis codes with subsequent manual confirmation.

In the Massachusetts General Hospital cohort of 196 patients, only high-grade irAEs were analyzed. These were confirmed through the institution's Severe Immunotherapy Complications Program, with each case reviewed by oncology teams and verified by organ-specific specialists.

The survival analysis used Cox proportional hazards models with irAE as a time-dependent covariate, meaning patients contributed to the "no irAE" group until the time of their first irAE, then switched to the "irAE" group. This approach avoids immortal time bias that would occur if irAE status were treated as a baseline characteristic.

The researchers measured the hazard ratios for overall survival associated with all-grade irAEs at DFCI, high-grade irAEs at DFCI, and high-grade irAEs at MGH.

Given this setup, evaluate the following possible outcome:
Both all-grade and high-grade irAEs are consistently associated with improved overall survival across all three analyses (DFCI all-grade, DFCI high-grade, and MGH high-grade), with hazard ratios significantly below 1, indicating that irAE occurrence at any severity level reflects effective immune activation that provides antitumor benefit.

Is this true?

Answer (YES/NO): NO